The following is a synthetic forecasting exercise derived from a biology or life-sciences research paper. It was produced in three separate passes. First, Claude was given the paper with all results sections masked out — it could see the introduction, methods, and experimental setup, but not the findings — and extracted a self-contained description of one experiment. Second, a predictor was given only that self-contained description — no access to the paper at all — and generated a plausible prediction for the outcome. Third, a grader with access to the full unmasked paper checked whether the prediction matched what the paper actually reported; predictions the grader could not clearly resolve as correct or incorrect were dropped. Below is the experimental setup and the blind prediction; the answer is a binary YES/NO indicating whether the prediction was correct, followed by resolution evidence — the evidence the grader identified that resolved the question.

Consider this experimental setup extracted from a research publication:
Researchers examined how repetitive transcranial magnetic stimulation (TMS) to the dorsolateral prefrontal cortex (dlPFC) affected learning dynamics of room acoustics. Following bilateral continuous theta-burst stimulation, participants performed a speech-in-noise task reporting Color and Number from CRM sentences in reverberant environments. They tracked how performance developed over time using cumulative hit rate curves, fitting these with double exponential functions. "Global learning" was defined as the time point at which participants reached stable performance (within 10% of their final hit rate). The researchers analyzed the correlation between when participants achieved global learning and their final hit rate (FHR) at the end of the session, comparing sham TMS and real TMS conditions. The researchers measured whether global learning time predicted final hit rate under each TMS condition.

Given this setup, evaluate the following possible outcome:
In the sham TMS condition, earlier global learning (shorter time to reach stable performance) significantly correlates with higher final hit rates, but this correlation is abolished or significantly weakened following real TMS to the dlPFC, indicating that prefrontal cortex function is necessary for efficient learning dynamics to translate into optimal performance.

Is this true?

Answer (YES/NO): YES